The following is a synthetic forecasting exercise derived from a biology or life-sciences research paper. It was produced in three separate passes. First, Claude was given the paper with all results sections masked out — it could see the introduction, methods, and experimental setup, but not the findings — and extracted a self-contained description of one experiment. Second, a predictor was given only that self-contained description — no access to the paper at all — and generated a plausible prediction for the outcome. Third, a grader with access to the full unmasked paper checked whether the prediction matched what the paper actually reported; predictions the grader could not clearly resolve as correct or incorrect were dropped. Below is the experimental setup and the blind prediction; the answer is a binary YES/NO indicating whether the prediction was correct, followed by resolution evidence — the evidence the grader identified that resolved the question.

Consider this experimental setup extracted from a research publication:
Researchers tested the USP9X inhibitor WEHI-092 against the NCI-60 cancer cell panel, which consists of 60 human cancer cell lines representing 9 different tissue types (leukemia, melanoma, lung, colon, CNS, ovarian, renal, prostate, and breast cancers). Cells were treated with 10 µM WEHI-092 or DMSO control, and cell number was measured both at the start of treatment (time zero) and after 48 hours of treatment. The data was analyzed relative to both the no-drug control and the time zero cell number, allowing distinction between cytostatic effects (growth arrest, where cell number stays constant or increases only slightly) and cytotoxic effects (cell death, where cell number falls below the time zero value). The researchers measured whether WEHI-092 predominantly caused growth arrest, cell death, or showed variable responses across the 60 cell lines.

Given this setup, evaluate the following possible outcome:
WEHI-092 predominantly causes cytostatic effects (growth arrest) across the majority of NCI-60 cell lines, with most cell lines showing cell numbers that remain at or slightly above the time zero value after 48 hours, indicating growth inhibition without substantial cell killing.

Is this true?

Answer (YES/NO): NO